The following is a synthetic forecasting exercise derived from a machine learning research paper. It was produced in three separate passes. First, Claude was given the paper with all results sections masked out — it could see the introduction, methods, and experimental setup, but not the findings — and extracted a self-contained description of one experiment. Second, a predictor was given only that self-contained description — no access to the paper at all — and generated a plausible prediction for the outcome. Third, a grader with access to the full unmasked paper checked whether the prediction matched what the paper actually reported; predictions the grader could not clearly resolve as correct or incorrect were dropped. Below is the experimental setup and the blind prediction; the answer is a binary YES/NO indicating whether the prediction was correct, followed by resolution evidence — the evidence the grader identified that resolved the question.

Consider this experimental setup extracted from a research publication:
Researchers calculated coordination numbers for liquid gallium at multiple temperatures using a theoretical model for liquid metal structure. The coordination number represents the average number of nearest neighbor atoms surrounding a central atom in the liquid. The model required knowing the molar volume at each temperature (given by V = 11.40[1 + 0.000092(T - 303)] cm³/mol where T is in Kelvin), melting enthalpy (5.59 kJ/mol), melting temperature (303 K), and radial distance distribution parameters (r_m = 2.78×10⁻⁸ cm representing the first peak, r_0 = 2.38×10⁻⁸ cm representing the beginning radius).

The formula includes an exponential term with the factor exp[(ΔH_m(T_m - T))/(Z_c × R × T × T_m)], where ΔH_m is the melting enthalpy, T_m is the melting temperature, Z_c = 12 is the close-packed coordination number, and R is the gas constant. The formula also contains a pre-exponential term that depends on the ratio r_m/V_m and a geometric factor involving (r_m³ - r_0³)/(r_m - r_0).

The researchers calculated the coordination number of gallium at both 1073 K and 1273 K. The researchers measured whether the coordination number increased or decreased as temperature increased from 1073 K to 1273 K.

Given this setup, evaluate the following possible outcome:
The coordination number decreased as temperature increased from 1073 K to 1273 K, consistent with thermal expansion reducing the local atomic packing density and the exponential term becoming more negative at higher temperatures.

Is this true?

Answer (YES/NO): YES